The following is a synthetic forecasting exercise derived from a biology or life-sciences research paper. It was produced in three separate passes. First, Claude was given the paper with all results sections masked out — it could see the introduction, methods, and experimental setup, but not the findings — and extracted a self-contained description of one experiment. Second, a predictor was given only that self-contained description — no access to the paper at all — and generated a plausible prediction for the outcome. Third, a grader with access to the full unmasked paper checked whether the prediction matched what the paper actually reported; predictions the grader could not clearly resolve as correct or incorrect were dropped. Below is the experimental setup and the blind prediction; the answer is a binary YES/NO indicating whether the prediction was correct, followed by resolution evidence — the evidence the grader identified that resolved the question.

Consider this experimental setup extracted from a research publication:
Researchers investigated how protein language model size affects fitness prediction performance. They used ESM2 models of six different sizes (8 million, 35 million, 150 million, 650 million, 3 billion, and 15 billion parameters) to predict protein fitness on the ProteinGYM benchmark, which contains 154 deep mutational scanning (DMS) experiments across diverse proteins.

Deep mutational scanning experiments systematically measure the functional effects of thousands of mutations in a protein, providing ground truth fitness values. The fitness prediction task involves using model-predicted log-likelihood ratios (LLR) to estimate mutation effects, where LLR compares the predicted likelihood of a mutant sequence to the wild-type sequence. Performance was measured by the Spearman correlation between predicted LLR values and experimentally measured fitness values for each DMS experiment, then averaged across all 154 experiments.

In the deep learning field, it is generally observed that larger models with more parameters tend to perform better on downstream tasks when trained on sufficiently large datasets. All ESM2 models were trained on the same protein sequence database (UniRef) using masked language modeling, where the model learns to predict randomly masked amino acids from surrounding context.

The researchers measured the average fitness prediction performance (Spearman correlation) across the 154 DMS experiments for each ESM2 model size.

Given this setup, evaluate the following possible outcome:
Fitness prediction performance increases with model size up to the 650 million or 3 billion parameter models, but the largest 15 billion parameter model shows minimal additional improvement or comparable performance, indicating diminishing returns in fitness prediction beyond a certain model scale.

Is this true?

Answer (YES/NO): NO